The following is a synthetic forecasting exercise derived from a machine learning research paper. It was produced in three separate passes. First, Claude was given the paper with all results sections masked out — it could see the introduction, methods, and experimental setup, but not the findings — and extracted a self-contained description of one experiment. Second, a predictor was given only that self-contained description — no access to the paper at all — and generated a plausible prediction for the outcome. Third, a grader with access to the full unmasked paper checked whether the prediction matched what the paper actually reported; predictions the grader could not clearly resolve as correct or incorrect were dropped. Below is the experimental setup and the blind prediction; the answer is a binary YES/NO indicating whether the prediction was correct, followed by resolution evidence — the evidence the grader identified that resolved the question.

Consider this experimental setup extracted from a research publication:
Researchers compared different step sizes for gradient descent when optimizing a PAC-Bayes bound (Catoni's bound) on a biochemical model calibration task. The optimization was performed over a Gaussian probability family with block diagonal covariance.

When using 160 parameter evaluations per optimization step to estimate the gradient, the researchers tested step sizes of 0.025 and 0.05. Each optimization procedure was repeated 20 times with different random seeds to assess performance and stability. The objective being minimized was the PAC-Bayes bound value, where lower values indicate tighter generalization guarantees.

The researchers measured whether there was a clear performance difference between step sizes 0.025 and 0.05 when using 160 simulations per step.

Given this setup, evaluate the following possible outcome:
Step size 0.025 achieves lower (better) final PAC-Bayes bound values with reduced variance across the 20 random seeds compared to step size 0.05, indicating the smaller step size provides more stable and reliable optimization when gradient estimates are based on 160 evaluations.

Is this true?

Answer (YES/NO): NO